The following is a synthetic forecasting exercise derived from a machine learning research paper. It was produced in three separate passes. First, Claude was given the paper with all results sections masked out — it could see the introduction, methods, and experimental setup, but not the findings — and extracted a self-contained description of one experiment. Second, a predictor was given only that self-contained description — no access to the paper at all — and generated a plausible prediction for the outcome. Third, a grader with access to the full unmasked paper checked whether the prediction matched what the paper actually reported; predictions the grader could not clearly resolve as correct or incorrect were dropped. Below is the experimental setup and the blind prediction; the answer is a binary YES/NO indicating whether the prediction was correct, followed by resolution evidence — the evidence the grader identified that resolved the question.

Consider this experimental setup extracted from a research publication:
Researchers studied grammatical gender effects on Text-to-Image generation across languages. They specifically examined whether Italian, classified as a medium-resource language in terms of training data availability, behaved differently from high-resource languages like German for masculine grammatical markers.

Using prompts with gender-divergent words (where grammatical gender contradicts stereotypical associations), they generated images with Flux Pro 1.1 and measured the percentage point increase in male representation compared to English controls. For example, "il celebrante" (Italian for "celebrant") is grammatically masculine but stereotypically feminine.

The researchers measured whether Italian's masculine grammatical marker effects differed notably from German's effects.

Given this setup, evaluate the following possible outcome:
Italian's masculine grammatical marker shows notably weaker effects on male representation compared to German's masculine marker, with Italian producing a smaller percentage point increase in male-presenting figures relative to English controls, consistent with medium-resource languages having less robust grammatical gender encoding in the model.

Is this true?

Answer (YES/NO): NO